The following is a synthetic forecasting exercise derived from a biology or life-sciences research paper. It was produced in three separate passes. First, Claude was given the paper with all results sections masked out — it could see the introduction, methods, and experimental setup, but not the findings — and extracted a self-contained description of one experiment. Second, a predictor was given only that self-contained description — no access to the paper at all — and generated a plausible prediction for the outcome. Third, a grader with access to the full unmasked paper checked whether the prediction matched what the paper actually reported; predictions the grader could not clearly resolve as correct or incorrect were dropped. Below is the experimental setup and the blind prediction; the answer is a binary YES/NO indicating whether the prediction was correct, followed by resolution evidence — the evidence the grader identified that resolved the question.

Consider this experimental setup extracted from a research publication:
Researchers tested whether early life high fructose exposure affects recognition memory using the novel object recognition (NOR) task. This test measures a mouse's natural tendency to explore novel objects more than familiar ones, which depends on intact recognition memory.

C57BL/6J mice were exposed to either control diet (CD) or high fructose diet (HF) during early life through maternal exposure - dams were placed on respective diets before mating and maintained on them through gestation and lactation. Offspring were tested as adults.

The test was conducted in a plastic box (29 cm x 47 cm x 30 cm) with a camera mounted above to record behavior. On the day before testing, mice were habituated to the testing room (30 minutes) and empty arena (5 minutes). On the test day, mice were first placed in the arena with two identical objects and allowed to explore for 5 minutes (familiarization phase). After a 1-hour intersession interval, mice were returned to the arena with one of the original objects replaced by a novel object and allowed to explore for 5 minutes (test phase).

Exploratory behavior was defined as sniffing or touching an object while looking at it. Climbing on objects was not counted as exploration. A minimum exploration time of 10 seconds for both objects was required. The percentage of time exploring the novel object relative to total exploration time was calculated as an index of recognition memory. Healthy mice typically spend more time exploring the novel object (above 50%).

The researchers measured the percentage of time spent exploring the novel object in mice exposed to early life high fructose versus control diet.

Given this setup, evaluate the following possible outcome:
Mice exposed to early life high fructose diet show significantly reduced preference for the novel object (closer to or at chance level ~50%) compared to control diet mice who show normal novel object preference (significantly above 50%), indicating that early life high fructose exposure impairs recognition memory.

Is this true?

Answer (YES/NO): YES